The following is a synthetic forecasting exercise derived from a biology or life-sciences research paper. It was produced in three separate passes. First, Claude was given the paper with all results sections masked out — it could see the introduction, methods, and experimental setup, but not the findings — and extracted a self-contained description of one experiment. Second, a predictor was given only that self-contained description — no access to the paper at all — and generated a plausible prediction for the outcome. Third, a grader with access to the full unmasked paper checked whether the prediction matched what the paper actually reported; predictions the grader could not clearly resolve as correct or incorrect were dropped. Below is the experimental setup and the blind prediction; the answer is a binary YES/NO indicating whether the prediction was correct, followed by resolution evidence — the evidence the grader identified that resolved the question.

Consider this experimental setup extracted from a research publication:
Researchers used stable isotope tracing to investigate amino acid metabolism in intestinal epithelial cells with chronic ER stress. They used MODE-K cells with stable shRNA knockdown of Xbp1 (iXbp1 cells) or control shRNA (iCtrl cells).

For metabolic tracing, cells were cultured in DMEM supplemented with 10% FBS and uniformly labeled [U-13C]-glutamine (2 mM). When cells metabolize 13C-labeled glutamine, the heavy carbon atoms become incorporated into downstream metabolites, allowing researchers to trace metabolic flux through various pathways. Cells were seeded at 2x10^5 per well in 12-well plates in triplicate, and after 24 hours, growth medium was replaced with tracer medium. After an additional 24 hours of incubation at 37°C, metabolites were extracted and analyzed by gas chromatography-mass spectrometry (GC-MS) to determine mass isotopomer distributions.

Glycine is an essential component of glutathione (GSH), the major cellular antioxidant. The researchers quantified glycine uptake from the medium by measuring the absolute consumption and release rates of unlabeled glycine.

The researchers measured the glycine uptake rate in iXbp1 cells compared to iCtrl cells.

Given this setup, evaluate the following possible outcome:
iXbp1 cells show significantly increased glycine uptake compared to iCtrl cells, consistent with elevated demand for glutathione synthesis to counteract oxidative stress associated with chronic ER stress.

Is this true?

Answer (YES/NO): YES